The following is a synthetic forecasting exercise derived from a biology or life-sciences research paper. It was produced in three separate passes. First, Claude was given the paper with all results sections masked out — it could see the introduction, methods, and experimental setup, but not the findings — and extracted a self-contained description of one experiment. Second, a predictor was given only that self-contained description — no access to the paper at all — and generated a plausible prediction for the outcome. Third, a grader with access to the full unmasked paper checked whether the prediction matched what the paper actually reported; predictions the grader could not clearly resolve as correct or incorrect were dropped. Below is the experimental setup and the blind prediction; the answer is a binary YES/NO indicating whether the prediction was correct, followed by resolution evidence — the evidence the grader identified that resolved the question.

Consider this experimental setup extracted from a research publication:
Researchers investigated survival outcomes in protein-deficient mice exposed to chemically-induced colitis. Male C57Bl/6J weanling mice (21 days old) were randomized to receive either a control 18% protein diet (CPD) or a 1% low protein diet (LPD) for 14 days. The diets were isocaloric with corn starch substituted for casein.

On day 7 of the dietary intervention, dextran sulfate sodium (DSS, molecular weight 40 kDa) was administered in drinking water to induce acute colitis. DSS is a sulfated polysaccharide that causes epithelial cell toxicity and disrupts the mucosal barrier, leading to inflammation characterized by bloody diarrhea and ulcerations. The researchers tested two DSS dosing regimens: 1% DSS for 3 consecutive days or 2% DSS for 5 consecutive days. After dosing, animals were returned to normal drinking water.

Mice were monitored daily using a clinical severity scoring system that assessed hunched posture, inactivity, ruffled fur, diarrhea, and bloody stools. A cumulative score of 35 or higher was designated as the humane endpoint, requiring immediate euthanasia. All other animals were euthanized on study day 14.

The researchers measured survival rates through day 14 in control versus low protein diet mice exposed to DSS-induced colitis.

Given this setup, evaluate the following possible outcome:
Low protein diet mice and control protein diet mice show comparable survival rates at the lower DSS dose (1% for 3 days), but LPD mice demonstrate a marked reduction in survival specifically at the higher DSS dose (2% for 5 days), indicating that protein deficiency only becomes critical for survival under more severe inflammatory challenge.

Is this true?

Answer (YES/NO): NO